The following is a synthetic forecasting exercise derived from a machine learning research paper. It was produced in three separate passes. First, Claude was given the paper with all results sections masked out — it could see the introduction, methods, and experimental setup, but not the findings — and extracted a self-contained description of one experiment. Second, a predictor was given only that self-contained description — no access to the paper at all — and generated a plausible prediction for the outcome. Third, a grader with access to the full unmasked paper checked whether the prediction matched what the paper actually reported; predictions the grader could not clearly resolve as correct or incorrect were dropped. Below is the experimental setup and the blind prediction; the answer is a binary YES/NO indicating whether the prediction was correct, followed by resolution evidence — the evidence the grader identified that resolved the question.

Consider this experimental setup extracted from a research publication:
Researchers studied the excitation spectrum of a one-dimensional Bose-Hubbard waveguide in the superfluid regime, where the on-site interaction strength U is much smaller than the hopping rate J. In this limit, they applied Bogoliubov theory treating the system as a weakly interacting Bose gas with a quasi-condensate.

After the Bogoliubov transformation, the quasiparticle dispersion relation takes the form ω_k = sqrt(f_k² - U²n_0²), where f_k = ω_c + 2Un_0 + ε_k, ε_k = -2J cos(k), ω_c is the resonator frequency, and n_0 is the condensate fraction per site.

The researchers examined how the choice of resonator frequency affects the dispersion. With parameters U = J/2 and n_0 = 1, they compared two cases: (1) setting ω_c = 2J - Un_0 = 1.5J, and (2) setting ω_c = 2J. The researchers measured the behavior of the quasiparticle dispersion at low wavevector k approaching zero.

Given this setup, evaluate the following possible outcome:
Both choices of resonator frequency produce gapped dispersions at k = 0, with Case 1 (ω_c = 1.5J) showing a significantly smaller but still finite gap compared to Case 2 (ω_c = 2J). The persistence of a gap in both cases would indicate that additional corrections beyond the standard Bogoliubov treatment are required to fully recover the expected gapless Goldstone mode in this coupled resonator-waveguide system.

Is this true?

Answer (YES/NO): NO